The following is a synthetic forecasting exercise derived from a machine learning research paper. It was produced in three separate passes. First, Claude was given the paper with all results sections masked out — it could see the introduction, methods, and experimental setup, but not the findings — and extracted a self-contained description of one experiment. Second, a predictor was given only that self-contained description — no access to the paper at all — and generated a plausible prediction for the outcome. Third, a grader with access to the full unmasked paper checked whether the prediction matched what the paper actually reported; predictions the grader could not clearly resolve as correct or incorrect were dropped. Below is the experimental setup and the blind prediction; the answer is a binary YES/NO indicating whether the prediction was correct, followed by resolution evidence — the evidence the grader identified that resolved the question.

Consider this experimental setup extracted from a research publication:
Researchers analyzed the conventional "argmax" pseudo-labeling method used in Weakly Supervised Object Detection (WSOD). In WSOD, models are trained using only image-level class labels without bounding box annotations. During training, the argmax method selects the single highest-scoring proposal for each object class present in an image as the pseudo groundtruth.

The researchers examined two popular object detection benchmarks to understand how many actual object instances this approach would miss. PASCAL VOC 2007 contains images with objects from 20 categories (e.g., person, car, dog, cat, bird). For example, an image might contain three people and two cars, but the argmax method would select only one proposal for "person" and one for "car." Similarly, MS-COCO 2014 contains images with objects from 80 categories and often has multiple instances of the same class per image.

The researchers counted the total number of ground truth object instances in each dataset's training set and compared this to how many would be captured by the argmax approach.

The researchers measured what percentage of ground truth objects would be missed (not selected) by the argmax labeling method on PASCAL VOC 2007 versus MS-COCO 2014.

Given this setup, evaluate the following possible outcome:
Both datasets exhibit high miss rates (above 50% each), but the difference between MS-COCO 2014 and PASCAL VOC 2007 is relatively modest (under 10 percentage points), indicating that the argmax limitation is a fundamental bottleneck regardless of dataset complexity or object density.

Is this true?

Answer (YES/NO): NO